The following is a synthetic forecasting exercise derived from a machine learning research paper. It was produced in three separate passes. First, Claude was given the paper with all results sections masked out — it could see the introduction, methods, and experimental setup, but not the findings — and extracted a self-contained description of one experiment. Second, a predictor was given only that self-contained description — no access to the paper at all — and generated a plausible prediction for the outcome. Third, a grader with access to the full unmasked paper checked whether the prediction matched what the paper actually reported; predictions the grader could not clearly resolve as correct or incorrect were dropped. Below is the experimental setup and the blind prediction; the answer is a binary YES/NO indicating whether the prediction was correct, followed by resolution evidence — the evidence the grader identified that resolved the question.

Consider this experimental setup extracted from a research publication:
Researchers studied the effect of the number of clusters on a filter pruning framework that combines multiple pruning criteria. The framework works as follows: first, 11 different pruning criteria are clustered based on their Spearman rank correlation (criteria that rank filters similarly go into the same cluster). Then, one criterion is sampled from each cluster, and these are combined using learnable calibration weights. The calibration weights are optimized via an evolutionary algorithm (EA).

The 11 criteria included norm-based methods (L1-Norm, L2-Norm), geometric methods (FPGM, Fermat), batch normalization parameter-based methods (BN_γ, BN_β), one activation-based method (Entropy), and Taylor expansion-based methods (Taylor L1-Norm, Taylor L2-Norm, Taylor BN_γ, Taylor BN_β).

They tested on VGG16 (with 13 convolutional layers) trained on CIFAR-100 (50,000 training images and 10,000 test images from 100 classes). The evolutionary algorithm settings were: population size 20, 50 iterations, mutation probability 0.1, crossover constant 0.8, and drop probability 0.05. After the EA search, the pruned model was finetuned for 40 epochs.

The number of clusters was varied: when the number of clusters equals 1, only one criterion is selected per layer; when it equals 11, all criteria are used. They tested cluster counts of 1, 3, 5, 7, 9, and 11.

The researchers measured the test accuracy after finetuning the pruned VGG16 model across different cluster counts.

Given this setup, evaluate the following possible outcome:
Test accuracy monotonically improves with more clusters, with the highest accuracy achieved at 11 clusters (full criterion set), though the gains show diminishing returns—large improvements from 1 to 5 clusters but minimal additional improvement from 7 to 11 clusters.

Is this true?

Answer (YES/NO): NO